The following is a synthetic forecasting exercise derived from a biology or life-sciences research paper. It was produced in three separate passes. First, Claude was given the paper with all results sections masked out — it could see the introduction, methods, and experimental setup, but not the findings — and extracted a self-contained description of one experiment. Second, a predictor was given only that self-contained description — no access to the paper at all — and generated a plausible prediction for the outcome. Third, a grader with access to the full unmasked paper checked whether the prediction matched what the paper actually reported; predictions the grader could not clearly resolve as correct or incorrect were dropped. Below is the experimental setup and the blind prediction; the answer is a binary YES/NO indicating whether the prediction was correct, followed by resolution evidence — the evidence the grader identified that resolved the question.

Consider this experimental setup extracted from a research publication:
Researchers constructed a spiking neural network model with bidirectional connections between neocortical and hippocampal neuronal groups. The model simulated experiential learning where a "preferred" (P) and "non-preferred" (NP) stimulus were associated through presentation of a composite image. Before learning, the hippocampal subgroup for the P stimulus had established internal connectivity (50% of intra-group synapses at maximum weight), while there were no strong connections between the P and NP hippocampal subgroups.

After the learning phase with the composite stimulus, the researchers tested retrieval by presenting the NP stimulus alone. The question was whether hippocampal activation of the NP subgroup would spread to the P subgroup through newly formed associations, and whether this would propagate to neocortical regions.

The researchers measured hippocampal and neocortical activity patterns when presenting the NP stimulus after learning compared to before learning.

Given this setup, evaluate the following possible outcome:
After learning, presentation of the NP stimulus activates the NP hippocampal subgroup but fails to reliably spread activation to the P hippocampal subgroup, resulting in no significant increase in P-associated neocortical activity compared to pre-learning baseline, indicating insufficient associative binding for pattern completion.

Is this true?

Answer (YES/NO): NO